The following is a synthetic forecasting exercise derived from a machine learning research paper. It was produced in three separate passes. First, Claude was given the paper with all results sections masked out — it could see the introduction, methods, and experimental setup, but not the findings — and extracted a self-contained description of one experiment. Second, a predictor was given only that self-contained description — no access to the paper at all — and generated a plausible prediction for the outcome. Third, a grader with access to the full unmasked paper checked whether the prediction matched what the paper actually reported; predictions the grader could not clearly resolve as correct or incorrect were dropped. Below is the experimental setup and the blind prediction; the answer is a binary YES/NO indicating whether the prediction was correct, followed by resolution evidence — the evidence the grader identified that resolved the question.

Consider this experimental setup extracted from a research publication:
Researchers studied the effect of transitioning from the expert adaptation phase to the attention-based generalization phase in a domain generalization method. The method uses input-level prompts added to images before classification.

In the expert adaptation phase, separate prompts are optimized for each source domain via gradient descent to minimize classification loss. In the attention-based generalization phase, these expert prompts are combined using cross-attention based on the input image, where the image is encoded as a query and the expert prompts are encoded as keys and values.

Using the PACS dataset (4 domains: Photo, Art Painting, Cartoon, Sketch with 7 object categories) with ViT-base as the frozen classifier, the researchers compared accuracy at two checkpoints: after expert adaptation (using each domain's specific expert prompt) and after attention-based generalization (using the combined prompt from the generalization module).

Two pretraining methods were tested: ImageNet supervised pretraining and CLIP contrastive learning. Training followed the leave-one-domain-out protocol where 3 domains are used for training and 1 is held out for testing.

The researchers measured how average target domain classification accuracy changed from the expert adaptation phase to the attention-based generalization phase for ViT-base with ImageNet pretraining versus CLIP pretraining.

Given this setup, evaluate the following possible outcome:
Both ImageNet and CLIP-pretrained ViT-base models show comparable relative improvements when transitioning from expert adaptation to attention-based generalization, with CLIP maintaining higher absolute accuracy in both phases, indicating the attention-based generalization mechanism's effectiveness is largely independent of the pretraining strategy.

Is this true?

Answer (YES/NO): NO